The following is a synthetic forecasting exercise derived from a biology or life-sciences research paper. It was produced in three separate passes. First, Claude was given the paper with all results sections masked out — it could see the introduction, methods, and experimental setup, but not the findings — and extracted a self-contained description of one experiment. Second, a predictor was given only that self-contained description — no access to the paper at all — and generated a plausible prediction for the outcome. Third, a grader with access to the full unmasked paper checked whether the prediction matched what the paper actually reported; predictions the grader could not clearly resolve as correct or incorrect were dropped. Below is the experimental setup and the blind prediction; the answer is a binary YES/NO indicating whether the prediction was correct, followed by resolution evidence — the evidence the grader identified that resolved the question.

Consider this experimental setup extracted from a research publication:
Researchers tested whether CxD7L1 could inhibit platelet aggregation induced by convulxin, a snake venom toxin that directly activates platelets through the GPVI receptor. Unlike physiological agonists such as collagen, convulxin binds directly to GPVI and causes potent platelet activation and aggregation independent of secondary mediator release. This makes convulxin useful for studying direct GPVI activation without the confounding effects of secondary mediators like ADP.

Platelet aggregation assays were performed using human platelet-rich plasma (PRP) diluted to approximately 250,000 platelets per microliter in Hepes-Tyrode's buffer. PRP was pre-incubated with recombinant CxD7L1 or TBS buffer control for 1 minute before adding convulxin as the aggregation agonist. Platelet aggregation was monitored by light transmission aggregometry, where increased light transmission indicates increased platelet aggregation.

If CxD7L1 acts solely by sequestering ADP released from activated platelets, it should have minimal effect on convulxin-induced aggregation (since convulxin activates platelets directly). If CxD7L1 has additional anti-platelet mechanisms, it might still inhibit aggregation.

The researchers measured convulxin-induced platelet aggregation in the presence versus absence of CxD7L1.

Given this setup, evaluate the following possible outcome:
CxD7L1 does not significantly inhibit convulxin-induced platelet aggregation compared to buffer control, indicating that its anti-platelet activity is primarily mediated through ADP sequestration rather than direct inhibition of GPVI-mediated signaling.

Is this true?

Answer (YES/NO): YES